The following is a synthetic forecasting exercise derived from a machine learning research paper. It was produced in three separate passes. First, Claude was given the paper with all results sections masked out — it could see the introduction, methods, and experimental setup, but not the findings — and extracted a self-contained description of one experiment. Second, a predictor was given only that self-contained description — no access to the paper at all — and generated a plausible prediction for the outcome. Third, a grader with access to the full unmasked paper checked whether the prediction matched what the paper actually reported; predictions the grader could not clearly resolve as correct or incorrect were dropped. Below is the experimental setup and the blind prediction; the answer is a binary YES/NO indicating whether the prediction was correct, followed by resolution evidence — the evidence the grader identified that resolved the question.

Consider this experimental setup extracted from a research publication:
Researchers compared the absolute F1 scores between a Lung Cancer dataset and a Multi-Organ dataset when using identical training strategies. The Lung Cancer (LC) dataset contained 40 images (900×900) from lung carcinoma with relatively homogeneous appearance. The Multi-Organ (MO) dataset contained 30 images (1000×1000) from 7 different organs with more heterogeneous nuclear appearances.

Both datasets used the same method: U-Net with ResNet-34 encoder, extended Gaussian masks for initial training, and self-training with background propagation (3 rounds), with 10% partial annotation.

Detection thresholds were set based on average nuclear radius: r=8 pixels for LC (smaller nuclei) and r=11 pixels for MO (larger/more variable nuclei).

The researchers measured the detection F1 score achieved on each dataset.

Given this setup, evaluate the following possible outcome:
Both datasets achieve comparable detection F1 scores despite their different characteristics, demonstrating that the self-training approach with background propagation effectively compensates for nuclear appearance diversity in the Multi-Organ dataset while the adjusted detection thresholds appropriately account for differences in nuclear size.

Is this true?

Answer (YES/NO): NO